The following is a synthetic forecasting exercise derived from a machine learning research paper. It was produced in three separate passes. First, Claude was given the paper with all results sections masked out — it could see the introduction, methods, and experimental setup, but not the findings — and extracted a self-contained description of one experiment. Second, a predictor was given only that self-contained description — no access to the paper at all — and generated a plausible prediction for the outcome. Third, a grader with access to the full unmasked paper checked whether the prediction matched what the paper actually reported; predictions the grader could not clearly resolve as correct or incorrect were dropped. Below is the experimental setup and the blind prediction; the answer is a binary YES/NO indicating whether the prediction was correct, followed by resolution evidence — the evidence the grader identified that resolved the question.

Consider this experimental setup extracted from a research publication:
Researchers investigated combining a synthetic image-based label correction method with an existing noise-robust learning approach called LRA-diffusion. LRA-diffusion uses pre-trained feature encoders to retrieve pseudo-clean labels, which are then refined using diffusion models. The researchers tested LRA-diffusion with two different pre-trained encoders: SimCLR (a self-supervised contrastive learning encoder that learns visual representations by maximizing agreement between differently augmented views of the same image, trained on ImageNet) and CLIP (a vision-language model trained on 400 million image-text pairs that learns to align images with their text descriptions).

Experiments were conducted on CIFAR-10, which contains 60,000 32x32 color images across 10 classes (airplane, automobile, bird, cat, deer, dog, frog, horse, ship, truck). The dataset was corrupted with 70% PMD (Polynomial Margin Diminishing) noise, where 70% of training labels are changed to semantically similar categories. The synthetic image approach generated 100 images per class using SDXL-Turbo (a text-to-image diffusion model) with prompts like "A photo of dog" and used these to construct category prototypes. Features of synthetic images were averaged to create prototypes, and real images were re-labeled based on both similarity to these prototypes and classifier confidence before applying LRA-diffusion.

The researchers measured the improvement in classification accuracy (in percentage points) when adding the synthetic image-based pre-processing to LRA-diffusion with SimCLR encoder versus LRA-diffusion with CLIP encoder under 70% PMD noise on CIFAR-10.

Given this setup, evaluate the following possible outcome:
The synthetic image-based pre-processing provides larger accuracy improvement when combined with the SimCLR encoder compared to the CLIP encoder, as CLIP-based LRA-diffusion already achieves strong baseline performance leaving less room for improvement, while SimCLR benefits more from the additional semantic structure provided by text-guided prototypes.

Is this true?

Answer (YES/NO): NO